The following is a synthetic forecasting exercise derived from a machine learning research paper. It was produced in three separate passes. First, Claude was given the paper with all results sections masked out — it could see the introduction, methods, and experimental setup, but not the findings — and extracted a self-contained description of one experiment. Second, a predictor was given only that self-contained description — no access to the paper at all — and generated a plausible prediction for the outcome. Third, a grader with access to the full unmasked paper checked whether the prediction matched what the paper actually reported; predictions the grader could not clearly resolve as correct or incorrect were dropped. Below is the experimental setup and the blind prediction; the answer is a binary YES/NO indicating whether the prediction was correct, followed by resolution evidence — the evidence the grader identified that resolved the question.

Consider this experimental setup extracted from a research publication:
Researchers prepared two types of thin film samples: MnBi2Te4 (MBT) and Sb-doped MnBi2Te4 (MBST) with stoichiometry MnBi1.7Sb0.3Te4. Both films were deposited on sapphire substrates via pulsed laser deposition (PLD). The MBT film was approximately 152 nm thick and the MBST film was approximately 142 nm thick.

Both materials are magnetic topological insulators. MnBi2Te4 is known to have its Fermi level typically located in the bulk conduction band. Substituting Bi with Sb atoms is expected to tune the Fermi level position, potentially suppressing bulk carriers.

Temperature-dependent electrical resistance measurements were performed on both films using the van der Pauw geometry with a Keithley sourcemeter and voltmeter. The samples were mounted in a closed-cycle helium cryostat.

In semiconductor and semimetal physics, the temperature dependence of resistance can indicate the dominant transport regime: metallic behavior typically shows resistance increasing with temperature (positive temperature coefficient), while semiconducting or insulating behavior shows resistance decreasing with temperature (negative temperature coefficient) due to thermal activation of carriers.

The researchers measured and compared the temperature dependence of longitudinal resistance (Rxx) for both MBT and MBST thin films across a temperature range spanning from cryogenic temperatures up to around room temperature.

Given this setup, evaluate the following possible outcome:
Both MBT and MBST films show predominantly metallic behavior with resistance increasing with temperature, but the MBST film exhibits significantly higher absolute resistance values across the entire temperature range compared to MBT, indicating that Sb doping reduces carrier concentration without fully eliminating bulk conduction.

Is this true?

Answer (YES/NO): NO